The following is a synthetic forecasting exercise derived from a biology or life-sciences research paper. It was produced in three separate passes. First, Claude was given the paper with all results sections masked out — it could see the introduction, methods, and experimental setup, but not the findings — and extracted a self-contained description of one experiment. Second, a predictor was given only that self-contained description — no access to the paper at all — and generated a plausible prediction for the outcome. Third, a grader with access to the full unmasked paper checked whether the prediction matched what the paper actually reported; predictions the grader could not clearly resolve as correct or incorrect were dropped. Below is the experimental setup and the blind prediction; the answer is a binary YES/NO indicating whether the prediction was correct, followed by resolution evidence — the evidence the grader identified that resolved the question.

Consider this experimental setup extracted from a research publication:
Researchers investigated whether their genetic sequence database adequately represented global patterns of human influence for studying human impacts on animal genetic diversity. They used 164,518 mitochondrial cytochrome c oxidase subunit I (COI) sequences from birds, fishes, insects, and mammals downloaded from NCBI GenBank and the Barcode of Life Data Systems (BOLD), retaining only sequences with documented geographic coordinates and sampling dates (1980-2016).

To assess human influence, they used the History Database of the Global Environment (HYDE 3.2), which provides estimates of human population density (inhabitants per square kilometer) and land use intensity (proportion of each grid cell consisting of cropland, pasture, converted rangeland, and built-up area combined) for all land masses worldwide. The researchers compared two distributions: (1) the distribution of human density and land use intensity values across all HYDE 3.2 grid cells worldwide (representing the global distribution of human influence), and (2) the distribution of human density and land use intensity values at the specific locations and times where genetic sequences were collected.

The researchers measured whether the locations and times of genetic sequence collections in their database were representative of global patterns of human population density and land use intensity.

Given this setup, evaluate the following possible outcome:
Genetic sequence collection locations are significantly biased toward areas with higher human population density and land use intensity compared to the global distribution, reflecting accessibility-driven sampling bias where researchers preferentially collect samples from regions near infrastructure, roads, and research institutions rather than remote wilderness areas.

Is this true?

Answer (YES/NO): YES